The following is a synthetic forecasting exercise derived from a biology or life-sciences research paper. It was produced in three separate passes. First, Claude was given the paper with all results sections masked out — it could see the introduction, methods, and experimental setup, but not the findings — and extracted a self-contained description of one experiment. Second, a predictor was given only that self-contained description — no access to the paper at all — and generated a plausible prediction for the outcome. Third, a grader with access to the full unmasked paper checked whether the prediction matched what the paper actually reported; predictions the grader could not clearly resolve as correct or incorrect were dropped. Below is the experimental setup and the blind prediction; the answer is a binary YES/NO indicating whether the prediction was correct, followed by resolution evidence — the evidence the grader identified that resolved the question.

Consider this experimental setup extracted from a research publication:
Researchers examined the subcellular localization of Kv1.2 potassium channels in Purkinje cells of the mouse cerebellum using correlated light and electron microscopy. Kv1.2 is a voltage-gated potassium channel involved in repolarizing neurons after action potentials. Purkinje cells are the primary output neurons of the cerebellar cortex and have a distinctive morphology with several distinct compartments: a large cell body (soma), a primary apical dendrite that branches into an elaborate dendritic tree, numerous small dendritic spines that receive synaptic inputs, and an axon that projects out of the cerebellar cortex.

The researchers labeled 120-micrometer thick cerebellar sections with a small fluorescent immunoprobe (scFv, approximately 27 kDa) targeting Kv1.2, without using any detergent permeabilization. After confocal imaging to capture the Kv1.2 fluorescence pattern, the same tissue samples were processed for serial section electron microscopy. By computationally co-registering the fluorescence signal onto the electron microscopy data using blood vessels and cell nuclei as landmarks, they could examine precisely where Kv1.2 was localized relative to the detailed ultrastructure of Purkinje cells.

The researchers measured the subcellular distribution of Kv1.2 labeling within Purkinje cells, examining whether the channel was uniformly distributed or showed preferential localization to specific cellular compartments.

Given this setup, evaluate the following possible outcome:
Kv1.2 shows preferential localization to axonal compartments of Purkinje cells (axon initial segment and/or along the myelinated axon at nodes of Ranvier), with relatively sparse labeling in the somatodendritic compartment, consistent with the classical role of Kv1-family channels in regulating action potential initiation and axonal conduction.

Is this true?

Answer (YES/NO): NO